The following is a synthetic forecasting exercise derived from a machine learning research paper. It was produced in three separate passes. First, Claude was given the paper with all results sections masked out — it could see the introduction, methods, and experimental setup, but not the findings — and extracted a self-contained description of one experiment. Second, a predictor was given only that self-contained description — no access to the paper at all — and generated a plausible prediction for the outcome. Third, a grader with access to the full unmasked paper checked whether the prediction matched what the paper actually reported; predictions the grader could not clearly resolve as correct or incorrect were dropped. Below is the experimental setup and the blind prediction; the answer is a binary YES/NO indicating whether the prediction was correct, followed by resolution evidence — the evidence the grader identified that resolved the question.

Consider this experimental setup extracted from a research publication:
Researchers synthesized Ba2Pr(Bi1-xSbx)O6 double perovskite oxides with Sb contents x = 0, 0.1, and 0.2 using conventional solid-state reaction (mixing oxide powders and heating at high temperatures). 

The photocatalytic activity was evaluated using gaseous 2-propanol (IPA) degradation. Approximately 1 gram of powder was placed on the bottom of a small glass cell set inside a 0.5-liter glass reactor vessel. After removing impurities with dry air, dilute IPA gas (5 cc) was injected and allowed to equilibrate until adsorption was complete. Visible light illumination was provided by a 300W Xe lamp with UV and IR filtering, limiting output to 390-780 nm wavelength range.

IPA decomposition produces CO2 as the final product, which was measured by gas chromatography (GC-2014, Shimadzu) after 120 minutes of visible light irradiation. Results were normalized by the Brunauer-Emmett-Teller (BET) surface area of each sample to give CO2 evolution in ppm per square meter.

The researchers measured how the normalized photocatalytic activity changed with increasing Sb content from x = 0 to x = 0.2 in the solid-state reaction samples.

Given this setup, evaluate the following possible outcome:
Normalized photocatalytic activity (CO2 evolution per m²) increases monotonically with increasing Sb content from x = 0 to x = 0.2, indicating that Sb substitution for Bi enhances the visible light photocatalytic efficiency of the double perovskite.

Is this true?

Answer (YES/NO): NO